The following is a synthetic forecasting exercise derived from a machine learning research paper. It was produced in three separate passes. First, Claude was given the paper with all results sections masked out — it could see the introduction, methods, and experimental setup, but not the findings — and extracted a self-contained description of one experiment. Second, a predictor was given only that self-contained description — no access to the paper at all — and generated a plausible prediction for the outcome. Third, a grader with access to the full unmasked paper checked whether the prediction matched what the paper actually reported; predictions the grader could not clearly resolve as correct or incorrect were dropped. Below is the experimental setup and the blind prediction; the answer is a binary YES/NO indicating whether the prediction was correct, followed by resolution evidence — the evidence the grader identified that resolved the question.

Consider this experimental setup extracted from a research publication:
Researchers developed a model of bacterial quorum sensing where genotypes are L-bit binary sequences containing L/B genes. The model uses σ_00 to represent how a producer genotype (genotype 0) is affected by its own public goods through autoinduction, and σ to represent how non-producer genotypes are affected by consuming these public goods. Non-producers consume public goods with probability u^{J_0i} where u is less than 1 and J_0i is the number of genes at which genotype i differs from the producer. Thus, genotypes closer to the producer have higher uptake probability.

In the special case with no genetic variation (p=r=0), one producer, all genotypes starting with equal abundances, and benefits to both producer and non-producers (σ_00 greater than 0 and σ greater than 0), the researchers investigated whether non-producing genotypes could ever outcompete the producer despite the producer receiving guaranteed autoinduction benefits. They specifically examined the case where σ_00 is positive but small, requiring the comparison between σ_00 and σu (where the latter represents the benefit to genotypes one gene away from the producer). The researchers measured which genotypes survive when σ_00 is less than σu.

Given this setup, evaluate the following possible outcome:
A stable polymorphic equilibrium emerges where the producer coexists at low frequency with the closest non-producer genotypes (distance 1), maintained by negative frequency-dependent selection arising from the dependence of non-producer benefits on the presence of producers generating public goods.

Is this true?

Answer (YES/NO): NO